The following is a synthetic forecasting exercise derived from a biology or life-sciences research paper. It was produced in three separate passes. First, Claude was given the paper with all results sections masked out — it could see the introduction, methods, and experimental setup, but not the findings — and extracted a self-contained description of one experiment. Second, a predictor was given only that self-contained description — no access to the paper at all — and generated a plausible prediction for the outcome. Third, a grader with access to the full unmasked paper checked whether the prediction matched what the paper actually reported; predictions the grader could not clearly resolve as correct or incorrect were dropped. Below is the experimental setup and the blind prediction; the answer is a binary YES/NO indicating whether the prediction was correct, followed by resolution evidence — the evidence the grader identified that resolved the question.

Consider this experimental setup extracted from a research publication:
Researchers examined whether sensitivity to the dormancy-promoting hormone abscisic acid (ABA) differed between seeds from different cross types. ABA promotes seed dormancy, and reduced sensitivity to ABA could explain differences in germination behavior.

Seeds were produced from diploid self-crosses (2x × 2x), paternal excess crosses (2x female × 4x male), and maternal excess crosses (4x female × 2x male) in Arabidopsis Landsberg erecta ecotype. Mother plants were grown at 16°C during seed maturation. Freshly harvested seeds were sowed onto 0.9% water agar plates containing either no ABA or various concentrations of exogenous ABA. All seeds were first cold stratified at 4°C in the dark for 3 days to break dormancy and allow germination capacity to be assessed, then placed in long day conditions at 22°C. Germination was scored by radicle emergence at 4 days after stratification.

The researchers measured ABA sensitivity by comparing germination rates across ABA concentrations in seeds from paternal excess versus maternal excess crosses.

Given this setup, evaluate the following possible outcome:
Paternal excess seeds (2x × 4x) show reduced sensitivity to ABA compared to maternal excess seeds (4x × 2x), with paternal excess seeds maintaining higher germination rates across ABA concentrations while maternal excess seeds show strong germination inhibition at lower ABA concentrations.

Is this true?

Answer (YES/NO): NO